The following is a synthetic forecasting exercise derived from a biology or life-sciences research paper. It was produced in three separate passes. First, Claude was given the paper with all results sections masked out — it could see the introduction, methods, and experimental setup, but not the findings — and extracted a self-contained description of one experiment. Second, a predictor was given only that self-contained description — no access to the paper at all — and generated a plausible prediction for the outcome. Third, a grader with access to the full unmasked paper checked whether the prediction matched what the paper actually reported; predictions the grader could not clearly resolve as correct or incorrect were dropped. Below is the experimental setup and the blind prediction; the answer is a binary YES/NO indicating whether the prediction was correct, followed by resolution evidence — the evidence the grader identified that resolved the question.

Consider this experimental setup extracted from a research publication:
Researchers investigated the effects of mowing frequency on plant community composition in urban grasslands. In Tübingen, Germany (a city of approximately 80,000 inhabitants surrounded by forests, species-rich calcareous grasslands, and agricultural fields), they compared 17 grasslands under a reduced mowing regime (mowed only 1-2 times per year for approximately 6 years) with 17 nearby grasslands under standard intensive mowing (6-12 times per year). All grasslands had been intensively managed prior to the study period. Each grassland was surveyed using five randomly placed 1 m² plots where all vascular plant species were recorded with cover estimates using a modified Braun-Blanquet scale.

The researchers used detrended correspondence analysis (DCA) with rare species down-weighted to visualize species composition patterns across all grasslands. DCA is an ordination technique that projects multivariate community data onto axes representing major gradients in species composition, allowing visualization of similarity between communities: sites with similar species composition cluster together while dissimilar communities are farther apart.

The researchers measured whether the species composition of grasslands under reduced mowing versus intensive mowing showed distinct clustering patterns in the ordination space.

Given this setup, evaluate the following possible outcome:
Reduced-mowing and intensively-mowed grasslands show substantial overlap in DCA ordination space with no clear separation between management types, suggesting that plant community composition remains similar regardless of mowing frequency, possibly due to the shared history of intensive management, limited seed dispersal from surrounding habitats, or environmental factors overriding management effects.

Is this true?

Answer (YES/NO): NO